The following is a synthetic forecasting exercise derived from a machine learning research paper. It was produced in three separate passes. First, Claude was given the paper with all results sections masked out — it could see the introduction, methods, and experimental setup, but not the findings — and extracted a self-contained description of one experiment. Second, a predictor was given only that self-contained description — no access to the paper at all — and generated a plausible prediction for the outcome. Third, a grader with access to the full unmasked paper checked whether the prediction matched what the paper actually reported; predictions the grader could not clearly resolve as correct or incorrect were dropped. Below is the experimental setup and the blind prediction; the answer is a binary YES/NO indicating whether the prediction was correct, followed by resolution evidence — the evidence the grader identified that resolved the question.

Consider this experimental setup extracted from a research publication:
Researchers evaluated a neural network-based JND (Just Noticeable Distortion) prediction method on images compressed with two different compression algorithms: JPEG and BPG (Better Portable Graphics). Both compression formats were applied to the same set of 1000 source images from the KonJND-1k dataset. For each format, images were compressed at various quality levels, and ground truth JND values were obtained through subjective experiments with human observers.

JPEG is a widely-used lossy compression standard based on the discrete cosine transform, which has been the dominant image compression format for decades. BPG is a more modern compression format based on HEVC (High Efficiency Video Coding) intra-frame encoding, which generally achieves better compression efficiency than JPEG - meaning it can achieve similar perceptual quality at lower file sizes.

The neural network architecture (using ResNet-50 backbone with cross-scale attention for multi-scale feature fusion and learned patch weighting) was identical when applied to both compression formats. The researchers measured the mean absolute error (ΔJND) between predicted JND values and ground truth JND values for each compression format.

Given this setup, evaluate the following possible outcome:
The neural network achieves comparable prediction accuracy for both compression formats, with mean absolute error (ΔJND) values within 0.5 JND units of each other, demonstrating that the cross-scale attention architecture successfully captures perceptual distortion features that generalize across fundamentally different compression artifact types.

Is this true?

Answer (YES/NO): NO